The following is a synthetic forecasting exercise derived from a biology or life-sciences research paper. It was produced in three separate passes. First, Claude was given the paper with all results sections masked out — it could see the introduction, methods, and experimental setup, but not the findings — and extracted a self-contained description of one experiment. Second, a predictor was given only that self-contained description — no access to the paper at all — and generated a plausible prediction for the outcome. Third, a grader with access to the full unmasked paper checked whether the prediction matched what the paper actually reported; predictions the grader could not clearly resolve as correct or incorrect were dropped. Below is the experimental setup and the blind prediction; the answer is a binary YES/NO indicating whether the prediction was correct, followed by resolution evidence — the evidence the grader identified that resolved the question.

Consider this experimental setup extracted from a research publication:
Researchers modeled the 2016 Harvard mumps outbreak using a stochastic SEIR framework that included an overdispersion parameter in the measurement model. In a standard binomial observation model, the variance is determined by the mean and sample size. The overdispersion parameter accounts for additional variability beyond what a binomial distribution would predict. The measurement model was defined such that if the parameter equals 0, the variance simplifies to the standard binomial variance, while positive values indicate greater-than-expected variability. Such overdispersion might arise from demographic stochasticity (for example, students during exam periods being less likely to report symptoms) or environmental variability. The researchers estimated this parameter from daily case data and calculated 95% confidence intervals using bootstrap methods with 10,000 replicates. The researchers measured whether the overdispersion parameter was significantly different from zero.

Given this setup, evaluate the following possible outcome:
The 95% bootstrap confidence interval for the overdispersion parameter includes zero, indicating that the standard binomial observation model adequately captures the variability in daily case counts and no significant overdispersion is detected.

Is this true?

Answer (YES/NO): NO